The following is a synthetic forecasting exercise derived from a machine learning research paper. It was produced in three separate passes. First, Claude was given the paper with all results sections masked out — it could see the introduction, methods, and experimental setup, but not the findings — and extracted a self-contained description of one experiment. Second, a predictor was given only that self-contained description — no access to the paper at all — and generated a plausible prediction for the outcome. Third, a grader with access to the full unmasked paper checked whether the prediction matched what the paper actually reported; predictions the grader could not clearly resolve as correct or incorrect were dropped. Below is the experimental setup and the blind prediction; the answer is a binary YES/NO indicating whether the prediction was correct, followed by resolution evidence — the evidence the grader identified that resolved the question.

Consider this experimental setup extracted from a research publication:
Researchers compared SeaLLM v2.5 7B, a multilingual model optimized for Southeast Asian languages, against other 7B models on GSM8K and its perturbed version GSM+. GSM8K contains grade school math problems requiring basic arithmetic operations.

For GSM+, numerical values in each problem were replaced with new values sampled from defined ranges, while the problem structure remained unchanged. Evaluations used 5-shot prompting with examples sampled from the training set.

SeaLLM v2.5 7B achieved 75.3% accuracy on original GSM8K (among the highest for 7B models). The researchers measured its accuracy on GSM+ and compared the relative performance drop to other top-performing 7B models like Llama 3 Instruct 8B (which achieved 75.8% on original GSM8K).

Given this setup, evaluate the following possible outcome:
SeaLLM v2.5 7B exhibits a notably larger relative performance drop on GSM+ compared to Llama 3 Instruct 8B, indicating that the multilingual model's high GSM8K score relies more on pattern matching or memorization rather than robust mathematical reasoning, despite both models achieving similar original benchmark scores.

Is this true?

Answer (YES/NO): NO